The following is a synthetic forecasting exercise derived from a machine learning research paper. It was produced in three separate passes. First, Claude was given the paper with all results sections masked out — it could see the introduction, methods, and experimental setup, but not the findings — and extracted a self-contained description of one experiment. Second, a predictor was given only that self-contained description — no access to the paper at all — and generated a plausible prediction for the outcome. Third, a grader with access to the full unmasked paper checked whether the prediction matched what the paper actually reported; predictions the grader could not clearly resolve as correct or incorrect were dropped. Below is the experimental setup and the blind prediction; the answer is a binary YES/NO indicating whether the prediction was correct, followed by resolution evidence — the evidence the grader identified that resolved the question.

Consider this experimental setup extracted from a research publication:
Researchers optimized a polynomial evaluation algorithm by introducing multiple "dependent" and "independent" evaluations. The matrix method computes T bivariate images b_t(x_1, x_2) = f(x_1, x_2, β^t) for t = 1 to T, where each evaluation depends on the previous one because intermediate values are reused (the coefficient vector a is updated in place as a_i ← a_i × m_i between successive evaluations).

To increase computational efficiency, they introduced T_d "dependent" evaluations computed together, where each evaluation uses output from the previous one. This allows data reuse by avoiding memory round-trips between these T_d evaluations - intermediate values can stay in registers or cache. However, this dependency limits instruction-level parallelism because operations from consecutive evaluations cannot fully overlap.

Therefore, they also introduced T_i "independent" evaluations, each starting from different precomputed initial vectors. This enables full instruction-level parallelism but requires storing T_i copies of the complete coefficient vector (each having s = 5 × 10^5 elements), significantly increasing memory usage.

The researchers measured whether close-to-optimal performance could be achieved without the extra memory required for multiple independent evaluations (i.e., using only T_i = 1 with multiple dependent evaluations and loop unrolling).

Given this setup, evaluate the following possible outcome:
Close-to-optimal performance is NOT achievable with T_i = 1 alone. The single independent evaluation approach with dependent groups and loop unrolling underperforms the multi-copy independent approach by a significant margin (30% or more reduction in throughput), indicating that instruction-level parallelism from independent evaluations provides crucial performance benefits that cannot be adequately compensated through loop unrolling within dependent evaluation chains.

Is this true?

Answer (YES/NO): NO